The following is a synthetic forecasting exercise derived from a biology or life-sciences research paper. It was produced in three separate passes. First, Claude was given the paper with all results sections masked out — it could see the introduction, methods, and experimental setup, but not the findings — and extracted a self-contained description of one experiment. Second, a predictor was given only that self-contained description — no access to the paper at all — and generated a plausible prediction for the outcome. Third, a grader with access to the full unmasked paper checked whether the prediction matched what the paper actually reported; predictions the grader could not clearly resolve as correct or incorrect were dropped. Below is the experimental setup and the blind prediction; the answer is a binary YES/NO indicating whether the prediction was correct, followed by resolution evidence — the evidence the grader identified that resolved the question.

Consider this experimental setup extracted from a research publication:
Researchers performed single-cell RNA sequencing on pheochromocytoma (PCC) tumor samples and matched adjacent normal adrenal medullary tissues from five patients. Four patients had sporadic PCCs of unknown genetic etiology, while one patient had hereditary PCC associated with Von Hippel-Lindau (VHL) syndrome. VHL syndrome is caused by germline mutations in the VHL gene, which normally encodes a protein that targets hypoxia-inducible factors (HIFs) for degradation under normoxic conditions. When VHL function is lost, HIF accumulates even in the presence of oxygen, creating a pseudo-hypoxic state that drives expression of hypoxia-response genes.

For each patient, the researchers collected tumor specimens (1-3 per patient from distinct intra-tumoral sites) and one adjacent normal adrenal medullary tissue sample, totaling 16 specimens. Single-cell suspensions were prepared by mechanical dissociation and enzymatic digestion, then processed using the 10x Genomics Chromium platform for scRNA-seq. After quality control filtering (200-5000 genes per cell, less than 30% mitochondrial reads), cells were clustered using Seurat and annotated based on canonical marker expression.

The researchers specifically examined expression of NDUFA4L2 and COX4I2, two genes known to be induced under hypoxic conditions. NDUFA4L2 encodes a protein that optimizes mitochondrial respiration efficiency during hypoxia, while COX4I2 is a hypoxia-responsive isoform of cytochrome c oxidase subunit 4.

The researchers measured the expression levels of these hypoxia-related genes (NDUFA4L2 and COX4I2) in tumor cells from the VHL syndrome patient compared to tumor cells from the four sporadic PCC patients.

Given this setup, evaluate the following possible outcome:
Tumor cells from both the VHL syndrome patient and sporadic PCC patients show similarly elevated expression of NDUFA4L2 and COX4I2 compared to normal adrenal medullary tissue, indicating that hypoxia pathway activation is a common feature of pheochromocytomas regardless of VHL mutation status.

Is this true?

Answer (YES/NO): NO